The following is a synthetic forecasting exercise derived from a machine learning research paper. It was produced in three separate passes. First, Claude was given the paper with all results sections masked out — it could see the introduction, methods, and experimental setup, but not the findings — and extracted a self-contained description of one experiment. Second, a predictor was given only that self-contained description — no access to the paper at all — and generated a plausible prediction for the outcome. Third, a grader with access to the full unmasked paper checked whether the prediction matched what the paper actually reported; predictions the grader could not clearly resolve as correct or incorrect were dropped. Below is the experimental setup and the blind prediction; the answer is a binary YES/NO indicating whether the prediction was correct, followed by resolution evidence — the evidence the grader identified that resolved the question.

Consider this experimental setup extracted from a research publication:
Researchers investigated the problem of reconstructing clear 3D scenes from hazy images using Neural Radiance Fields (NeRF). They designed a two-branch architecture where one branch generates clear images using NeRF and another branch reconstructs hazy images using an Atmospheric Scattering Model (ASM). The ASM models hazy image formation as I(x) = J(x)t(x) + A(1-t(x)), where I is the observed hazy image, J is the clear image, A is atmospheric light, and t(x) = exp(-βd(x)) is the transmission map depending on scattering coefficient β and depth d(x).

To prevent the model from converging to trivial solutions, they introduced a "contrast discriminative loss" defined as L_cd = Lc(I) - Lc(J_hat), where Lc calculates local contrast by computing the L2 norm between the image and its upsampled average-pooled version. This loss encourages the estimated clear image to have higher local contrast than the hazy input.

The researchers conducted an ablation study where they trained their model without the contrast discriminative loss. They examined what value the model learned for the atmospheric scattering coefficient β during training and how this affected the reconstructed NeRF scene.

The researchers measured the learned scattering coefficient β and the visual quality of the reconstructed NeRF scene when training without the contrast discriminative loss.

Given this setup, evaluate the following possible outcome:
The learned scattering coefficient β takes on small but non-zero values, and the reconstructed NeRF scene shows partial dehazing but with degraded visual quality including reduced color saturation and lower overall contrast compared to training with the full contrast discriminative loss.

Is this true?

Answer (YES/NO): NO